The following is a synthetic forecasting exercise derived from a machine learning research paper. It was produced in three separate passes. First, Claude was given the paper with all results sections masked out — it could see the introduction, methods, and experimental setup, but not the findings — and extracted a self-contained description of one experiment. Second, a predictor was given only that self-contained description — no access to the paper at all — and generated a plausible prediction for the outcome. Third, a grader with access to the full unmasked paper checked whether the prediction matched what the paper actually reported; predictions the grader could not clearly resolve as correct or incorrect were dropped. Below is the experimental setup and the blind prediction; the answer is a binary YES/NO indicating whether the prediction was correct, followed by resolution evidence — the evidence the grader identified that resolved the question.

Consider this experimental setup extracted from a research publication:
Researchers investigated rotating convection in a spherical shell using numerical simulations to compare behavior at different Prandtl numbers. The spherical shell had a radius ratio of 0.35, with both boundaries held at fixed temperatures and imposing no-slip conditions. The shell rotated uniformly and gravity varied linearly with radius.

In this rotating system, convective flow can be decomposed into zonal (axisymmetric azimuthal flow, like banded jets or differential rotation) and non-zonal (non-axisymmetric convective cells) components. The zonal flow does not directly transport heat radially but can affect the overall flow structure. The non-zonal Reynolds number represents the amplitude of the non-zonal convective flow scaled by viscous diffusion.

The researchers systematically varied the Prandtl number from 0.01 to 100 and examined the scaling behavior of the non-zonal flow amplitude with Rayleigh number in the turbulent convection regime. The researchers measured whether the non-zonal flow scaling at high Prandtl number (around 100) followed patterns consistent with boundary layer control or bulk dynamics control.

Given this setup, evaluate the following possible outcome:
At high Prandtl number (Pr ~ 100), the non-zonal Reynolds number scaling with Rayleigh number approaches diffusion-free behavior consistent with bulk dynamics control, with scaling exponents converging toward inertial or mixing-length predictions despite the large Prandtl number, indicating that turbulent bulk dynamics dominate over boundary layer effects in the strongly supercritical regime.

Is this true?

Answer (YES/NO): NO